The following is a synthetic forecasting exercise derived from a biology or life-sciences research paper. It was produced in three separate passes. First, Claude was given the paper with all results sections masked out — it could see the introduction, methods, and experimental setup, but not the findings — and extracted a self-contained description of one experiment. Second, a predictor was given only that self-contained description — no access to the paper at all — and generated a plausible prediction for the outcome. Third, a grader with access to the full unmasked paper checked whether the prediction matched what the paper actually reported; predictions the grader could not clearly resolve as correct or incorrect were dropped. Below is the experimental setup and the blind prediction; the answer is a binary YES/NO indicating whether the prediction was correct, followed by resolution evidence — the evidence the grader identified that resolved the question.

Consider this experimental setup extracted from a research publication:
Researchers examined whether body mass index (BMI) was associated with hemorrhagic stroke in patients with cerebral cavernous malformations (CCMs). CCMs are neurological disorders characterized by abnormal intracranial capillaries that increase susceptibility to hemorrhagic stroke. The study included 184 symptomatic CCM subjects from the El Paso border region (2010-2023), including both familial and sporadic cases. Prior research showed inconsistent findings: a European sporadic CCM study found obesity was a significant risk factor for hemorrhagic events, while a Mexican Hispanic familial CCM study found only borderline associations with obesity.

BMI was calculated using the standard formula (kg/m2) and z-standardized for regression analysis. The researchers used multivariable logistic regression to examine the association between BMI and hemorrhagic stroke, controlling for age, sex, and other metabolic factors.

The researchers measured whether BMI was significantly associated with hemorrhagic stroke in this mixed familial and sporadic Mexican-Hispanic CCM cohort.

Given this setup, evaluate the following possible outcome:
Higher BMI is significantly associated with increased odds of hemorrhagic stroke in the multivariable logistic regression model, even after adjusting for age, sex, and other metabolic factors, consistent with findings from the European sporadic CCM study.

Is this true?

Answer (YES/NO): NO